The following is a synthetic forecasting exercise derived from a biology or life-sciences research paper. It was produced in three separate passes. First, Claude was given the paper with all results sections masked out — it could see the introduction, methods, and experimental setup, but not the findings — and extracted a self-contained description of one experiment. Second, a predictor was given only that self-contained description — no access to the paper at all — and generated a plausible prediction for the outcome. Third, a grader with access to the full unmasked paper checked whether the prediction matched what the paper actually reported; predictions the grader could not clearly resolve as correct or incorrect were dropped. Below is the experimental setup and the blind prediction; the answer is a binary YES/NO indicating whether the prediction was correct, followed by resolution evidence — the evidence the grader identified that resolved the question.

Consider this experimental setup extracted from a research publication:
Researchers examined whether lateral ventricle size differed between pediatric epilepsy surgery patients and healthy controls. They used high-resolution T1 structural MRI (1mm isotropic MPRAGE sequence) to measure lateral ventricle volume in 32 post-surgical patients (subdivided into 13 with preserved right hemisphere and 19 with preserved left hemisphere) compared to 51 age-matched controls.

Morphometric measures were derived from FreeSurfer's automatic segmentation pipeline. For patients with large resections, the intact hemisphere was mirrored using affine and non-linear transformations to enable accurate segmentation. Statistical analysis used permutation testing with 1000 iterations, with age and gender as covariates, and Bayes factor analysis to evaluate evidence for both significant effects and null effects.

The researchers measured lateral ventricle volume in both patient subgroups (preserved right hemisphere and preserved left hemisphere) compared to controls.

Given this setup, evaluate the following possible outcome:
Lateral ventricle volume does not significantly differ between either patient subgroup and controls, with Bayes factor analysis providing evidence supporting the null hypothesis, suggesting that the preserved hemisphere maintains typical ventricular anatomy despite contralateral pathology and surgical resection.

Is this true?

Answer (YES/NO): NO